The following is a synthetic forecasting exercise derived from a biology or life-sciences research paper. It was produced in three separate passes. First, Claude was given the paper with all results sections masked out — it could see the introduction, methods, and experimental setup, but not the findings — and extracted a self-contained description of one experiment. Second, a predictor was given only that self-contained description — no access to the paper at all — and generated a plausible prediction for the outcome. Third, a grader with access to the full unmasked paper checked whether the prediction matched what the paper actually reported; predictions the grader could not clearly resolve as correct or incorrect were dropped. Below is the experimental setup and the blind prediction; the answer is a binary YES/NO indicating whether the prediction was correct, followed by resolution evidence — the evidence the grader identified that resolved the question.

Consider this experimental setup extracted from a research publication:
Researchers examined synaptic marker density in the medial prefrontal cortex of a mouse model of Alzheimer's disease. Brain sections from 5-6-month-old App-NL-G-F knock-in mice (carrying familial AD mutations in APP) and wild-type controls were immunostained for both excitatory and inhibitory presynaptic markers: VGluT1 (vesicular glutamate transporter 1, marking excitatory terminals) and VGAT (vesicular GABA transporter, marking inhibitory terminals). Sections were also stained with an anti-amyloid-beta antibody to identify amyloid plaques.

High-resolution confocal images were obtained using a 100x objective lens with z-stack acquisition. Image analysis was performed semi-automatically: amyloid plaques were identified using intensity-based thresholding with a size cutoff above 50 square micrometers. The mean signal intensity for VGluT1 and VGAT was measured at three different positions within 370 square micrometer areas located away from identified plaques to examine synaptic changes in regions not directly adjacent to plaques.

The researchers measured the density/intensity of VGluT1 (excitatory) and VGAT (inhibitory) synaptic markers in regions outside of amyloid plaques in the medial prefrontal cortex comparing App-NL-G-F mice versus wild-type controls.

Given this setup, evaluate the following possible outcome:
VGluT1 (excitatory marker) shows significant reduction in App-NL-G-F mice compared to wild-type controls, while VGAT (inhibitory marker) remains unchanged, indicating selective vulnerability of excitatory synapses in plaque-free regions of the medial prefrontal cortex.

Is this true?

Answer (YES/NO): NO